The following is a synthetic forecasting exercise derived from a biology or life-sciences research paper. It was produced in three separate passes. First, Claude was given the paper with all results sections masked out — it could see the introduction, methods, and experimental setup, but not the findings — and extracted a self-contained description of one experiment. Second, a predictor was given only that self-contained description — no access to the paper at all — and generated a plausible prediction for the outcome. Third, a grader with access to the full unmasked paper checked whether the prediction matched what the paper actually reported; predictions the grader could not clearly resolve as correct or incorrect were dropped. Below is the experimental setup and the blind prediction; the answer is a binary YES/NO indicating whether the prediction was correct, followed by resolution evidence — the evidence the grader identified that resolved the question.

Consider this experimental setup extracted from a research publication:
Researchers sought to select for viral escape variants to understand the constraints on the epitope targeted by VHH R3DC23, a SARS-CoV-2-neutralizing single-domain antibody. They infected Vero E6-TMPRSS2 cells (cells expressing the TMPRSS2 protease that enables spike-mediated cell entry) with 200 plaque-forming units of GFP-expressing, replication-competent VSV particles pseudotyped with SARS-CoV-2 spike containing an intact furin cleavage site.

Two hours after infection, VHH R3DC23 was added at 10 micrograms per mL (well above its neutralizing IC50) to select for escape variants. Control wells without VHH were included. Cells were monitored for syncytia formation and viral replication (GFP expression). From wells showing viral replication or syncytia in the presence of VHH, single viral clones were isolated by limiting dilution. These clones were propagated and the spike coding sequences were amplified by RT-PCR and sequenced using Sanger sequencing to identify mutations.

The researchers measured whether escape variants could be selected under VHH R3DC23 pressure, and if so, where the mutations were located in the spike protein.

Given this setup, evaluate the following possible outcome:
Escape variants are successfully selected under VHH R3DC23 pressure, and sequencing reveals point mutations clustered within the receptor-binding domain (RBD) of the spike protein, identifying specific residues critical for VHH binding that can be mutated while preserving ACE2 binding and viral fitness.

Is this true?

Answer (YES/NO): NO